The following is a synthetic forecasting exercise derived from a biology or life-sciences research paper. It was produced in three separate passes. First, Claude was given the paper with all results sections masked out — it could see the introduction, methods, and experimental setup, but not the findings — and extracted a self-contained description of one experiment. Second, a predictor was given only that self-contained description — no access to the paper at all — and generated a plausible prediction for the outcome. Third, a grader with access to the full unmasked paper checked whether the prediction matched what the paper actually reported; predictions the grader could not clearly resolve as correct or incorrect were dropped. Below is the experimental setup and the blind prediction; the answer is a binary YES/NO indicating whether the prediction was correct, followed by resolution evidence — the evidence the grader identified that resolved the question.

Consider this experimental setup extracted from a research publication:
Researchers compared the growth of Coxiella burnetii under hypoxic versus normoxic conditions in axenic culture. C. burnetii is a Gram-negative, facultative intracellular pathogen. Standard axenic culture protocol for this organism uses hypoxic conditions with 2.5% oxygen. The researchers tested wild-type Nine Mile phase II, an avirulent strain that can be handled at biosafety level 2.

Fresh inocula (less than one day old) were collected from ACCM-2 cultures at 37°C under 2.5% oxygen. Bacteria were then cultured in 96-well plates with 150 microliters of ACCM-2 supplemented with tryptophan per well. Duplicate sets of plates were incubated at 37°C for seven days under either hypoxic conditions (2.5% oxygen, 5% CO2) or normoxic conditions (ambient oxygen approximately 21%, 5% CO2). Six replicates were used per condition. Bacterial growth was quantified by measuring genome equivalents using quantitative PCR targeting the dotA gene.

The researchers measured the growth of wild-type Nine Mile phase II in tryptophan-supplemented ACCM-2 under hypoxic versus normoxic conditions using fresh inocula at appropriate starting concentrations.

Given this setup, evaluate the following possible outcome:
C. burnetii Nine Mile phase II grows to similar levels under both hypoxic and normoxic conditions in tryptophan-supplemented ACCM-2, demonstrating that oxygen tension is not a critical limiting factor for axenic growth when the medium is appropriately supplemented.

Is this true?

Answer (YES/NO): NO